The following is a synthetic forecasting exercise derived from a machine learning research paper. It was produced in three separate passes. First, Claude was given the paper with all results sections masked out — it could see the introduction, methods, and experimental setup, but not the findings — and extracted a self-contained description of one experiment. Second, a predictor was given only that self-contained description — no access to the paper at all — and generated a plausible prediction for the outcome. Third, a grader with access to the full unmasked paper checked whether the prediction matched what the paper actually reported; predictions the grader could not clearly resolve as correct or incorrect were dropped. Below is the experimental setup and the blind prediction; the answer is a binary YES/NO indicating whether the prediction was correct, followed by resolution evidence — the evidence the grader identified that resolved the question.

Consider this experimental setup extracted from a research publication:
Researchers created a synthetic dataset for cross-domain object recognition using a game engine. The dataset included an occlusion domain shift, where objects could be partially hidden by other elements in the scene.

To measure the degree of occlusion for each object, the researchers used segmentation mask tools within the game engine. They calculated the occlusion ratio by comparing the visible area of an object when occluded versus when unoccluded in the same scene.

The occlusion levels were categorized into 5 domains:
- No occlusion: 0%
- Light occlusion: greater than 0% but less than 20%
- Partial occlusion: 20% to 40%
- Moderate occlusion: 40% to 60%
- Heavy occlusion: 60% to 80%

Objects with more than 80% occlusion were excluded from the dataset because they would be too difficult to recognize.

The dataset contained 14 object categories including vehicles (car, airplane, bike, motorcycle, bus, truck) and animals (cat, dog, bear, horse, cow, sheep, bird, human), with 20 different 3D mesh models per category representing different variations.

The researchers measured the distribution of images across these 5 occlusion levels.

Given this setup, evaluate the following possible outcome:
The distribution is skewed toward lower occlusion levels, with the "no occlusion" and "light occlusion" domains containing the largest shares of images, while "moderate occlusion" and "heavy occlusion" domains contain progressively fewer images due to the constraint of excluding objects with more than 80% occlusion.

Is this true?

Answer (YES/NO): NO